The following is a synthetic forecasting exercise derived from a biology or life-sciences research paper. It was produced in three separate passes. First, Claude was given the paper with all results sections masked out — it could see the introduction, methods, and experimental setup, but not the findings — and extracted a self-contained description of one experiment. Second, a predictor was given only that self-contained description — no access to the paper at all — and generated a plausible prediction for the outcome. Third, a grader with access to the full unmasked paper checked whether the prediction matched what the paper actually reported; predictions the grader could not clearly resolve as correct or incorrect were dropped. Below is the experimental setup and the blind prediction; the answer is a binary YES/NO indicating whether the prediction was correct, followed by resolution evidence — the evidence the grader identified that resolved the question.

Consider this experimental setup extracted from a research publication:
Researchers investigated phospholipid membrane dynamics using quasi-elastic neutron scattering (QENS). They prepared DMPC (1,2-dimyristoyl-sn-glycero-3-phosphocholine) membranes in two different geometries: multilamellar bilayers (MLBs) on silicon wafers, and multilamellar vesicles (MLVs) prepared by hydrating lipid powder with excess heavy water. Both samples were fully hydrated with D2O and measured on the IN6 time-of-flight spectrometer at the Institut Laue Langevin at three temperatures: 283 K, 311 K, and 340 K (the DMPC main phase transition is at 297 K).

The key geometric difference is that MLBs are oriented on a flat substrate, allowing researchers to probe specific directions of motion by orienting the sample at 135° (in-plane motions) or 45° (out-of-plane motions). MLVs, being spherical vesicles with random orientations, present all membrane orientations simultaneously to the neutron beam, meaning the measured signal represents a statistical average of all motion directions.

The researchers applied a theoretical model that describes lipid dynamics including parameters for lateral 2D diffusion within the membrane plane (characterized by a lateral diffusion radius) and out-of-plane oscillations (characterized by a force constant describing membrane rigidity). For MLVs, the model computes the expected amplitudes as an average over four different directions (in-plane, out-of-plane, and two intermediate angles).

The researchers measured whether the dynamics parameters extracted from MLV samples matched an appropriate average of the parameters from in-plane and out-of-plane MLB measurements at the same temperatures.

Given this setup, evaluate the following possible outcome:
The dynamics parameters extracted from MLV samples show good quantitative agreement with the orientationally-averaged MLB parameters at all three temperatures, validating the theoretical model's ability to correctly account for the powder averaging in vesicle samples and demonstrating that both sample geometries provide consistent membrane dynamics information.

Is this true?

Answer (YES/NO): NO